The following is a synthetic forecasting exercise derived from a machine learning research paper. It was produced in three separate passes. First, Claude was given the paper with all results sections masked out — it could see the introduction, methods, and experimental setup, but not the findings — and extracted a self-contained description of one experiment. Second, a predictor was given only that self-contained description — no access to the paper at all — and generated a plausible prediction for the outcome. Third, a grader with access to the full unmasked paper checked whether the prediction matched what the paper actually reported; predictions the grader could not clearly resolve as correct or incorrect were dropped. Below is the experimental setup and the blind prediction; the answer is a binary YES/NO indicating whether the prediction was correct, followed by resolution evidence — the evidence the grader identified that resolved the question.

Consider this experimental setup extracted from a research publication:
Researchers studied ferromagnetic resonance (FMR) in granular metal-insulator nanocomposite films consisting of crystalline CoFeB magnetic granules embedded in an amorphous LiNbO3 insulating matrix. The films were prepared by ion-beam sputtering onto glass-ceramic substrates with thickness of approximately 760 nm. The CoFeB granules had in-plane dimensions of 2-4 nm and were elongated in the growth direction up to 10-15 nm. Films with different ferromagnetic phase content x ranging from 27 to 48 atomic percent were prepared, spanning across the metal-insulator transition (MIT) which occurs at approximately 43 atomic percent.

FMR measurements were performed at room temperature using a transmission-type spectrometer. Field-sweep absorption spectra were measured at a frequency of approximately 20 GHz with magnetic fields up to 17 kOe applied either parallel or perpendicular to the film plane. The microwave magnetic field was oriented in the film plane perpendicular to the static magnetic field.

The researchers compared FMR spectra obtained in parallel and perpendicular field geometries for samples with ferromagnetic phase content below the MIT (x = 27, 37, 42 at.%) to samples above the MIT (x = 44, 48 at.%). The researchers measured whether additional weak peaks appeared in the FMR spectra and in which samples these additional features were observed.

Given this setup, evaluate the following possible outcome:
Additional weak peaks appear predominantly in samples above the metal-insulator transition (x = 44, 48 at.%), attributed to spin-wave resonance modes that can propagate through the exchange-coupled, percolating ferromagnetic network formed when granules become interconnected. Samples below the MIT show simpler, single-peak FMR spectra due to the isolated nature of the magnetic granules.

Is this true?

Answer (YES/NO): YES